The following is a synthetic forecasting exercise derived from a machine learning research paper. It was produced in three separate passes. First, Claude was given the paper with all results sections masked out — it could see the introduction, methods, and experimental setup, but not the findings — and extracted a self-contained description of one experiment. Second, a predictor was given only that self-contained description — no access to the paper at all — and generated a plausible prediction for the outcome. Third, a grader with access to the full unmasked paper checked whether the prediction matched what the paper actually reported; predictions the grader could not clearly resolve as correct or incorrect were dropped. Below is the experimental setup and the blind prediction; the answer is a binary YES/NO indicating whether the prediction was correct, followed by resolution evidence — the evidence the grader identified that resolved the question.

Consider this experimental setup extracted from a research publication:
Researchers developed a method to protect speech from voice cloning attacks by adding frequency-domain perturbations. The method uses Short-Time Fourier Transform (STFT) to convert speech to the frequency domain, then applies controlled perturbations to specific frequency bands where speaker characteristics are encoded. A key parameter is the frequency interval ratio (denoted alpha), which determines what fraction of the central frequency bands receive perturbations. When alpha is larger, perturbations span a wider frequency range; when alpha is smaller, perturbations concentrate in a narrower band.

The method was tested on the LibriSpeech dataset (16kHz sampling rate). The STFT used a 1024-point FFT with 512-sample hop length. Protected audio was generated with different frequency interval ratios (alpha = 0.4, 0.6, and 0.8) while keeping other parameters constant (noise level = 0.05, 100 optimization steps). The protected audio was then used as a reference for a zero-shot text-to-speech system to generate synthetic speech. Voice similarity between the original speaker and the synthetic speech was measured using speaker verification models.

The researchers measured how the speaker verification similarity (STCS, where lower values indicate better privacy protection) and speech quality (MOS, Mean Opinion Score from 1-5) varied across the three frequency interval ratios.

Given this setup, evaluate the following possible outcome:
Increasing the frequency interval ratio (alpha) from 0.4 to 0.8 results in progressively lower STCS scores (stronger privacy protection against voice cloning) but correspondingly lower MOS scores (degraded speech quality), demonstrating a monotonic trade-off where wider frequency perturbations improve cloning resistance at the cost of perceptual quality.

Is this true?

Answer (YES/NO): YES